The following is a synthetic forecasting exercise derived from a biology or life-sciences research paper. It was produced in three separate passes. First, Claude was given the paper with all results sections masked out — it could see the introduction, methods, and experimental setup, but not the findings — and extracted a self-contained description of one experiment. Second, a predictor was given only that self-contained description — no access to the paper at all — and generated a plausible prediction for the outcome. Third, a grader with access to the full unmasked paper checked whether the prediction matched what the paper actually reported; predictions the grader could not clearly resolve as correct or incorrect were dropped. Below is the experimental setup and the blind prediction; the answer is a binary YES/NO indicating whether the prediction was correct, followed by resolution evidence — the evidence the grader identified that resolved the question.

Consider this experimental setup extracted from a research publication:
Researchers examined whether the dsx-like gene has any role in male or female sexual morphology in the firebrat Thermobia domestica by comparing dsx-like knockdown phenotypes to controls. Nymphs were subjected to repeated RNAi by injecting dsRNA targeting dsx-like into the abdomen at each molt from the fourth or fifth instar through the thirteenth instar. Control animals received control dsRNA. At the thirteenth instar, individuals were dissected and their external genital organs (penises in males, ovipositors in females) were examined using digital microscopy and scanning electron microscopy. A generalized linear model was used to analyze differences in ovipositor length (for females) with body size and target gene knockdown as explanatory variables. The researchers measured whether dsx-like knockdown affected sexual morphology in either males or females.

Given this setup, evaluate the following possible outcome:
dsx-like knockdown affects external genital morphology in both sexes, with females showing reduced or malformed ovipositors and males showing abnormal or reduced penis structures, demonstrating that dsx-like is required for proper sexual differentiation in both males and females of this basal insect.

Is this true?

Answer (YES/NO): NO